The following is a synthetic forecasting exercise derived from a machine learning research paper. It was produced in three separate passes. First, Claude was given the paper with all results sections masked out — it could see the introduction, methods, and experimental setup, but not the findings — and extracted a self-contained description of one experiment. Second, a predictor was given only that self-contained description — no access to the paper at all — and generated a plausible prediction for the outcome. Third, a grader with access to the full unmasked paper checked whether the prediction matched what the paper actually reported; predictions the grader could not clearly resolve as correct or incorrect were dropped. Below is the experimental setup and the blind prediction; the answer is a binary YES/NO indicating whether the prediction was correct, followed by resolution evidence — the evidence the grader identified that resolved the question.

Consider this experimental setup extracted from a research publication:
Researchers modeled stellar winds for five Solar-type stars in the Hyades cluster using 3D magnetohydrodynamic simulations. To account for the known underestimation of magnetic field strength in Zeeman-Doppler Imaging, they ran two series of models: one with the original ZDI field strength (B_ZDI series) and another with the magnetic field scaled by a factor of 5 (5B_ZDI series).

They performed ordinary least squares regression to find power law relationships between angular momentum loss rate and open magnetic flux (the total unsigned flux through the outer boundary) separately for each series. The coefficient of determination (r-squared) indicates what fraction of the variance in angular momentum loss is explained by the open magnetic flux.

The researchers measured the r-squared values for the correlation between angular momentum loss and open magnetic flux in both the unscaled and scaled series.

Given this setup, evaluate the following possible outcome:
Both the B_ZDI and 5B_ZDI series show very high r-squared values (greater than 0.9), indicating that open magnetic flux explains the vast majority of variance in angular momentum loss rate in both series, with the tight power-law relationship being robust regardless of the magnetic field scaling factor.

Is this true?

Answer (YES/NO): YES